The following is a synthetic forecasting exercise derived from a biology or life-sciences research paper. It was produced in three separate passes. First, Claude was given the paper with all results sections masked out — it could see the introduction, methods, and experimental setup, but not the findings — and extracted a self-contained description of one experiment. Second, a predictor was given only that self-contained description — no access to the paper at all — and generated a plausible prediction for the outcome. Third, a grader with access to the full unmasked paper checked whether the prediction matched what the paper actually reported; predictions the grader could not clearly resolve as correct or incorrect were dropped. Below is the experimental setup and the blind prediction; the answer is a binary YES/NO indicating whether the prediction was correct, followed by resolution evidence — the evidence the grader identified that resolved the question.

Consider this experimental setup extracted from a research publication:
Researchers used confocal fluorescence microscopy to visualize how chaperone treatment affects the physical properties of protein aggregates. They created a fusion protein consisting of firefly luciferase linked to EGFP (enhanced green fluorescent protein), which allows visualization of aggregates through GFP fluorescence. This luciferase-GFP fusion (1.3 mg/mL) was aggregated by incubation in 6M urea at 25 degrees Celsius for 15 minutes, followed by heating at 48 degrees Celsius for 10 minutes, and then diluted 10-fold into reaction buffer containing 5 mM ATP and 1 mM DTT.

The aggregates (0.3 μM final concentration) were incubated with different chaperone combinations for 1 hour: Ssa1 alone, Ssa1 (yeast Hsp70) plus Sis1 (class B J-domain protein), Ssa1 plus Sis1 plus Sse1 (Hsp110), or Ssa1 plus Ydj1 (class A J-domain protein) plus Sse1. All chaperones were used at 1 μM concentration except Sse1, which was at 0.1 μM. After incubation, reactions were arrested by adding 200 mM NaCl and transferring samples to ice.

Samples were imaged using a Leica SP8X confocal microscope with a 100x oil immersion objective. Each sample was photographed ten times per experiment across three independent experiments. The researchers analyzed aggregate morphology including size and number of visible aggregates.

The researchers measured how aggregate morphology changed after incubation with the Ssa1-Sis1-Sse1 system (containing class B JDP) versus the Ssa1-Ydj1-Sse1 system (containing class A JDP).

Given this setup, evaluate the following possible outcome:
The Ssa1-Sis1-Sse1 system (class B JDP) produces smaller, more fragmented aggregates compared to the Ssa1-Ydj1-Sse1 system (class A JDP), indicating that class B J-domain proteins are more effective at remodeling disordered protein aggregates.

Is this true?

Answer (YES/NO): YES